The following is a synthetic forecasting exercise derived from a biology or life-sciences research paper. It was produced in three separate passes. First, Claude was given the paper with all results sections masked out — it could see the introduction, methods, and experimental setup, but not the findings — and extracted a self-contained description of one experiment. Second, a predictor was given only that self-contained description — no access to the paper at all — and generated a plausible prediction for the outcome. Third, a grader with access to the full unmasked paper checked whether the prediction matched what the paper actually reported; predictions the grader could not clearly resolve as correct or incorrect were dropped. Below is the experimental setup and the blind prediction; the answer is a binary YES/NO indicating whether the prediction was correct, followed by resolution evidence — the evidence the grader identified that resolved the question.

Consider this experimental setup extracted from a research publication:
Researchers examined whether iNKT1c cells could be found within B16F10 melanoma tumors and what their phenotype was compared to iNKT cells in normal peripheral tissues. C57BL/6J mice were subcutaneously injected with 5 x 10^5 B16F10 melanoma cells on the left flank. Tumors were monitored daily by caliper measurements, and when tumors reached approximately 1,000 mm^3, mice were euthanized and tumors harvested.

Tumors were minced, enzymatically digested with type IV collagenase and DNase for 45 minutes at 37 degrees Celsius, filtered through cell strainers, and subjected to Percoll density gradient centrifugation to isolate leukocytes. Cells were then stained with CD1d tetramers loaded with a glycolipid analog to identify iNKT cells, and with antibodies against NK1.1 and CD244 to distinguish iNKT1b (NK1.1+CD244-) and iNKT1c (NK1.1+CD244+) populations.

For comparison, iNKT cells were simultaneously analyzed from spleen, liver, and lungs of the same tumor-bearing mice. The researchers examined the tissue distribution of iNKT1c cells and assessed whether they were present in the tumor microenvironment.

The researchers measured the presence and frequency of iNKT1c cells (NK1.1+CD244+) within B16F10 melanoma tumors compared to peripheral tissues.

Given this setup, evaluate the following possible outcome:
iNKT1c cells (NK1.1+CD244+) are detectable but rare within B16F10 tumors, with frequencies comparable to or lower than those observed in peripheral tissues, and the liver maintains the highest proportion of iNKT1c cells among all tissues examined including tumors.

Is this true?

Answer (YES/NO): NO